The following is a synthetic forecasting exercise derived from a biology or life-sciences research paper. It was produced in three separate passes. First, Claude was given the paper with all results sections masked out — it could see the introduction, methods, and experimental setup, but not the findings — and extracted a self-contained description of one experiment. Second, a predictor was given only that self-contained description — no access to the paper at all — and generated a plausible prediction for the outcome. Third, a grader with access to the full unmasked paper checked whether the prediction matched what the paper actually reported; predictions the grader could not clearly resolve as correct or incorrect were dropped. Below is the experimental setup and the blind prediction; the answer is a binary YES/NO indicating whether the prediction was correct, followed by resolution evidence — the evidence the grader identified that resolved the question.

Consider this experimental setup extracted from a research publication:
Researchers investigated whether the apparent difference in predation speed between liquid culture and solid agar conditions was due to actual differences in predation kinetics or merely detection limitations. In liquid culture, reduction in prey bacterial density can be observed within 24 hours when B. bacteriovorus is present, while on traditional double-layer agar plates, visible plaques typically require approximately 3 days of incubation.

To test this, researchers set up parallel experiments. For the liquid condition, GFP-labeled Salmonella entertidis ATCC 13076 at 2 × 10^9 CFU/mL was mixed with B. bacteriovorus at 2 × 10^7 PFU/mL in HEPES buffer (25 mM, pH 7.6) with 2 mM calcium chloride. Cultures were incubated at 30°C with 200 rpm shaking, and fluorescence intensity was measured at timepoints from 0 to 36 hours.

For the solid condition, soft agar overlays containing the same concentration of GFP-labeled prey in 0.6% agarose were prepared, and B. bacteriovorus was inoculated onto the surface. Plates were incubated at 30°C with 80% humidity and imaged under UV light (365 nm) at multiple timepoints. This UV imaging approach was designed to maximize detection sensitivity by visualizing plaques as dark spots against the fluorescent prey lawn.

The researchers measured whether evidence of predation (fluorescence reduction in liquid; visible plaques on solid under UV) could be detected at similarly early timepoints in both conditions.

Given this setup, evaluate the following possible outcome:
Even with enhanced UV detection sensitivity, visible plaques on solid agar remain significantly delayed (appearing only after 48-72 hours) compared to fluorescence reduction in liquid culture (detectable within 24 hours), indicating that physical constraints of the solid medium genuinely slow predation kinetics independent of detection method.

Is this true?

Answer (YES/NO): NO